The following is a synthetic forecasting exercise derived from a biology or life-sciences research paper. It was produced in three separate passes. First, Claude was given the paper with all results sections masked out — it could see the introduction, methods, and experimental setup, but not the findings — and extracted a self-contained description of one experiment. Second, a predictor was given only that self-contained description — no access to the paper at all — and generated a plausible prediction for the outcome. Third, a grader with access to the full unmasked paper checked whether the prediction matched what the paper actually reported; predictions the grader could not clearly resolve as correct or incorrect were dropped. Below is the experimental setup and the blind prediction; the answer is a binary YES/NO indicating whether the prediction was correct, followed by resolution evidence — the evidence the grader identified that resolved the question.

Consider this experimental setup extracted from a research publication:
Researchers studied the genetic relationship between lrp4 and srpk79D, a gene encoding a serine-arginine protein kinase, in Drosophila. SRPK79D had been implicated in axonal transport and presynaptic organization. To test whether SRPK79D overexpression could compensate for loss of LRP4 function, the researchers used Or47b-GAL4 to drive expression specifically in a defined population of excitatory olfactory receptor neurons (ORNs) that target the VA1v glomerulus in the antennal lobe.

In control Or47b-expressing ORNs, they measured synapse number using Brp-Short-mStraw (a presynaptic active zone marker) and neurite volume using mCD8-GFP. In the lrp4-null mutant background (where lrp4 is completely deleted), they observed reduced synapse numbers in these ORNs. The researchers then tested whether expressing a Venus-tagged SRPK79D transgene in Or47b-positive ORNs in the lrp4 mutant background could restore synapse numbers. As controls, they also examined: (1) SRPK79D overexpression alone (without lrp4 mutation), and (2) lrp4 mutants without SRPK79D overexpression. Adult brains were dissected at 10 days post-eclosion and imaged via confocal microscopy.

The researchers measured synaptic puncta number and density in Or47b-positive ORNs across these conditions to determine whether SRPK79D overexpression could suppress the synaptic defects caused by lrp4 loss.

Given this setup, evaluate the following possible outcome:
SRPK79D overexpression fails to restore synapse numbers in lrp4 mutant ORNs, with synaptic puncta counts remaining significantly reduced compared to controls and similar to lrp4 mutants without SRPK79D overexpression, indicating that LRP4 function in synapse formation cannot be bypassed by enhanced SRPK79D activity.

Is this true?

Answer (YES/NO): NO